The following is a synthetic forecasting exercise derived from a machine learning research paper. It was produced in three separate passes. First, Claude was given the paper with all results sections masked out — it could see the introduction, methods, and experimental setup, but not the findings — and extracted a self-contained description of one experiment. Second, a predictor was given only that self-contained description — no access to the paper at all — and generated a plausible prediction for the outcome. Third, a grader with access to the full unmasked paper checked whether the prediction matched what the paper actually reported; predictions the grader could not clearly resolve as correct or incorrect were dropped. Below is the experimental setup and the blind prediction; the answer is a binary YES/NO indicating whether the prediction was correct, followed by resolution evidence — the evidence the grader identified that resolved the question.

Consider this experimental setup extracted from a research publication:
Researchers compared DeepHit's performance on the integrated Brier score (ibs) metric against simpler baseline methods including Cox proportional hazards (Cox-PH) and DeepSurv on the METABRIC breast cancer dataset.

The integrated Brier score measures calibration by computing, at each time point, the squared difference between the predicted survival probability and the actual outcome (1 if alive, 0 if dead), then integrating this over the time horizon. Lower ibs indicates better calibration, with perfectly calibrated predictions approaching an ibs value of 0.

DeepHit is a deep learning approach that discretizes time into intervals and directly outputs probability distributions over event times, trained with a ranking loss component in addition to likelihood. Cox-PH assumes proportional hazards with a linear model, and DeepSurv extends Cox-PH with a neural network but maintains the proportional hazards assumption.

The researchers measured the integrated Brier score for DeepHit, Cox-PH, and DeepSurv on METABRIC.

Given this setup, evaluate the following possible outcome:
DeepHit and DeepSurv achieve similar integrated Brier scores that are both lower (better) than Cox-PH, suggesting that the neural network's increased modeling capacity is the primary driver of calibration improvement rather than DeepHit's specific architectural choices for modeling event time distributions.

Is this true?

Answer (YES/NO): NO